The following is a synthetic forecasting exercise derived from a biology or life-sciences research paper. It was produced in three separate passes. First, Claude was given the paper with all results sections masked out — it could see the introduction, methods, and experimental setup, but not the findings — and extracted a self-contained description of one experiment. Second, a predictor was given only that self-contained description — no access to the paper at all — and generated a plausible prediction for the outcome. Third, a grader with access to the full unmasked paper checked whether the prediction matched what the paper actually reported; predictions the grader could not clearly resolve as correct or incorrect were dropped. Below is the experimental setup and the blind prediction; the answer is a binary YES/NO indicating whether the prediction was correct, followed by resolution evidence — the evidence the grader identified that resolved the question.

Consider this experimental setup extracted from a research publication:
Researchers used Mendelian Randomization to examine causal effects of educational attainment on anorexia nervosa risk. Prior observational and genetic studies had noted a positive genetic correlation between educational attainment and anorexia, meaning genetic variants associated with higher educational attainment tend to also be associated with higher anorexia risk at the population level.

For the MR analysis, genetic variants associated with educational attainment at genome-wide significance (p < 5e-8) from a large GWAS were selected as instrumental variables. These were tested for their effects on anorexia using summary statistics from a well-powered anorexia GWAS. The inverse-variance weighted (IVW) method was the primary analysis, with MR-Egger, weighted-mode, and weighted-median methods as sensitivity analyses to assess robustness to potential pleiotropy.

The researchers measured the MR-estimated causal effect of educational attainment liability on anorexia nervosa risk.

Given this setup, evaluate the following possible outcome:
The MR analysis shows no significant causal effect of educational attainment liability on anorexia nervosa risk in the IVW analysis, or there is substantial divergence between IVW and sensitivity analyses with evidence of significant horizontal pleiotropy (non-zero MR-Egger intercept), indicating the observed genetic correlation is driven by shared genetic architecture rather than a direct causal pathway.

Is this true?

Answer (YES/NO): NO